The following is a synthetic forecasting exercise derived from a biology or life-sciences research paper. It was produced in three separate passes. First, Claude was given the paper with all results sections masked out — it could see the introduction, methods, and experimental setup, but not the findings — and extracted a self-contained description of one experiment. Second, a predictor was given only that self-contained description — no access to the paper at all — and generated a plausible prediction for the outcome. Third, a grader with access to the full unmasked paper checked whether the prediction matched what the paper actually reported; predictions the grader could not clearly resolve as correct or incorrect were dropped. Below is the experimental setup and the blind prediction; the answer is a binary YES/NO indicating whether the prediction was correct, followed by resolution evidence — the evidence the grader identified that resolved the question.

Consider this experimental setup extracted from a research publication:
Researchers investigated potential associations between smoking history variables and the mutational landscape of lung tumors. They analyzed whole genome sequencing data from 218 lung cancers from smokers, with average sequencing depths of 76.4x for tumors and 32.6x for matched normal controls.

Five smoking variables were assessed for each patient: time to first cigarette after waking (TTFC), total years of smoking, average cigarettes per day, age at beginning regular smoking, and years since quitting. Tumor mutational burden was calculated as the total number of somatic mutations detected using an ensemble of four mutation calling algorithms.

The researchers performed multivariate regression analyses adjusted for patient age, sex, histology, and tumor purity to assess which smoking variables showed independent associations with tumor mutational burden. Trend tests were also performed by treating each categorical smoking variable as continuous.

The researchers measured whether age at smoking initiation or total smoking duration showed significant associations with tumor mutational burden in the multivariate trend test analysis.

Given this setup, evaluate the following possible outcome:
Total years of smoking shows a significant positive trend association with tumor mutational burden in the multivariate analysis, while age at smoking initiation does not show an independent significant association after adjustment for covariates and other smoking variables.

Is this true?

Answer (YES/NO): NO